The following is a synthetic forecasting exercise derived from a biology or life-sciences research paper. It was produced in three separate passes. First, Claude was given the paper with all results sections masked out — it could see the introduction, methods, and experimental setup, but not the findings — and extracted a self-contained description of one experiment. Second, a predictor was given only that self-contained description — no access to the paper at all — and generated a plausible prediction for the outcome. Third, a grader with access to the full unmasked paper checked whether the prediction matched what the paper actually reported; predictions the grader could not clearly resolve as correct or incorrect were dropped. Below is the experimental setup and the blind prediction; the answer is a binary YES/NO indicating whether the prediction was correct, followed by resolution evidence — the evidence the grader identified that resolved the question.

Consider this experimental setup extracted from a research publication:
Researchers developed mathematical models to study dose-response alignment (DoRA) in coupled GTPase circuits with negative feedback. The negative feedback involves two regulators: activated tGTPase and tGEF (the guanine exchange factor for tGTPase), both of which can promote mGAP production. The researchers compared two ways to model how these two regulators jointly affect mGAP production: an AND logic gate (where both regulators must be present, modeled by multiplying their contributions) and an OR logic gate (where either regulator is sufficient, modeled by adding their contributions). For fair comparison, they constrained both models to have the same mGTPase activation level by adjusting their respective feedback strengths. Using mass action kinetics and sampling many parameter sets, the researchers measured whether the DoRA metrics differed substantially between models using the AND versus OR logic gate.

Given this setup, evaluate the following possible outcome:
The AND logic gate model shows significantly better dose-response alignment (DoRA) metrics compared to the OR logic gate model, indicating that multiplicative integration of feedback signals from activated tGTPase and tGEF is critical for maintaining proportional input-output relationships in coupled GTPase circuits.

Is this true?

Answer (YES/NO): NO